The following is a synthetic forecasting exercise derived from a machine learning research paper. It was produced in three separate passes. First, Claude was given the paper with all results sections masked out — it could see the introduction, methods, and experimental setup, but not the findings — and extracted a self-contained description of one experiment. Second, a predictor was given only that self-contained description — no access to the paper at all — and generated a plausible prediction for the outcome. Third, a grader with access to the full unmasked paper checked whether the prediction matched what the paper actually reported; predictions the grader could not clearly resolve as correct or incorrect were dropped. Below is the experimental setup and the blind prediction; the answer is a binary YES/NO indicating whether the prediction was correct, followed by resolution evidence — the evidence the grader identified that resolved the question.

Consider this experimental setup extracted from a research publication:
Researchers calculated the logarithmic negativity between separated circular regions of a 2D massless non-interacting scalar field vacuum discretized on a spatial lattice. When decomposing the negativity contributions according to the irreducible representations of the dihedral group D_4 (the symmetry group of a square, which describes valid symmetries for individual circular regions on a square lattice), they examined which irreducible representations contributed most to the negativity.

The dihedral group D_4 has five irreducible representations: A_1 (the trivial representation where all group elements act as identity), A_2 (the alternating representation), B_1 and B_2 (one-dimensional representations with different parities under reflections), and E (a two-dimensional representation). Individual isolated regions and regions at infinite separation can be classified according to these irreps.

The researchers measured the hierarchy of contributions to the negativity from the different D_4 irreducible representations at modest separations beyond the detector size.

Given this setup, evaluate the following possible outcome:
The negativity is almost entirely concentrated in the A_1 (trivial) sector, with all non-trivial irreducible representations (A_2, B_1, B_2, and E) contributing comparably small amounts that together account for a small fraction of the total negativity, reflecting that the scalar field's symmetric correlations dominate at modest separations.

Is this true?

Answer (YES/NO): NO